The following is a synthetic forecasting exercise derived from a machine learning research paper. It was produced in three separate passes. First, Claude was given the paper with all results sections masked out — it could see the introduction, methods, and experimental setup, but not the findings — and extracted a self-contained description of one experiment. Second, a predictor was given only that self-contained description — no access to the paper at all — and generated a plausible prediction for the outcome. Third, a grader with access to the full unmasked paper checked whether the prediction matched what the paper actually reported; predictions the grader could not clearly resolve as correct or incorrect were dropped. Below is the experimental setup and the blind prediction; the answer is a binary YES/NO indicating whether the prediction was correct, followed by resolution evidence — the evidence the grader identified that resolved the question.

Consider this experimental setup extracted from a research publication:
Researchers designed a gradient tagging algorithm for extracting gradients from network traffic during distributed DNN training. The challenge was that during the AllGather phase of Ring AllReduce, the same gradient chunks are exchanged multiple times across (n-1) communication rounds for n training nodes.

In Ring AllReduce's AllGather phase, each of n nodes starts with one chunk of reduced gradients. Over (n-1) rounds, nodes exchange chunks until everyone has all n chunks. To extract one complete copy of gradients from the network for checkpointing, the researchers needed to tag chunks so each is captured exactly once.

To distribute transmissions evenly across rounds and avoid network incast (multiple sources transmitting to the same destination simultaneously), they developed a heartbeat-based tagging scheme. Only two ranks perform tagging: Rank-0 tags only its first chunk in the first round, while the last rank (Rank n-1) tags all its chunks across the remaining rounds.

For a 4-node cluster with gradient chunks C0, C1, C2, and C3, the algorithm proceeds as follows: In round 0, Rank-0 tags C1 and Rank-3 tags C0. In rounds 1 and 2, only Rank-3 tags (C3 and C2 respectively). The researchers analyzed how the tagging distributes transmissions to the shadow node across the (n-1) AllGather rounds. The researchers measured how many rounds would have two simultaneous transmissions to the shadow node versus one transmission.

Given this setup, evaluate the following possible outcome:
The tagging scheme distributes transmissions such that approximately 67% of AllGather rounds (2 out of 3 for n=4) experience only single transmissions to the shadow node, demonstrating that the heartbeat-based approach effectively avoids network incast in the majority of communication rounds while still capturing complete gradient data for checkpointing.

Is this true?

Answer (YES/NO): YES